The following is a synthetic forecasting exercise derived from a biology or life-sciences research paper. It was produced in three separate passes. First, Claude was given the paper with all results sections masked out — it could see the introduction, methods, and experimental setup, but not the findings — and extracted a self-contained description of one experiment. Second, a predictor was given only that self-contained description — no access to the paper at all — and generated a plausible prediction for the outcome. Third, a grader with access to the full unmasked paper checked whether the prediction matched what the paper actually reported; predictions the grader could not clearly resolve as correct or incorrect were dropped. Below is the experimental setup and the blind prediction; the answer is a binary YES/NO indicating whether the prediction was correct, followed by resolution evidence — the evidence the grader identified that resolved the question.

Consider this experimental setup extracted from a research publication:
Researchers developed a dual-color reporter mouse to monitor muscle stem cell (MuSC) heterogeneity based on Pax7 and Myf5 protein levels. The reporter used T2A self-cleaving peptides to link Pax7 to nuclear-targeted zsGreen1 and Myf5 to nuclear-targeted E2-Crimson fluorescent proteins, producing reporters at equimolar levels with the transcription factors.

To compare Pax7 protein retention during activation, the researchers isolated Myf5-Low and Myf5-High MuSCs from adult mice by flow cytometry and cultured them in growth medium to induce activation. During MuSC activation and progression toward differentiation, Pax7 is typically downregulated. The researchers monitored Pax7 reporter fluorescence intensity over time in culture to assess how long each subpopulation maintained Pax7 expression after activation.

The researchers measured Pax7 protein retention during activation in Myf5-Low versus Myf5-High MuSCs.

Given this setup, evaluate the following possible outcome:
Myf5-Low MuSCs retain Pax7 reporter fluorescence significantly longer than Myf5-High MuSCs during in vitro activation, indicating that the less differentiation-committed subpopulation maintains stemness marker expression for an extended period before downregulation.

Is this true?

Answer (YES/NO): YES